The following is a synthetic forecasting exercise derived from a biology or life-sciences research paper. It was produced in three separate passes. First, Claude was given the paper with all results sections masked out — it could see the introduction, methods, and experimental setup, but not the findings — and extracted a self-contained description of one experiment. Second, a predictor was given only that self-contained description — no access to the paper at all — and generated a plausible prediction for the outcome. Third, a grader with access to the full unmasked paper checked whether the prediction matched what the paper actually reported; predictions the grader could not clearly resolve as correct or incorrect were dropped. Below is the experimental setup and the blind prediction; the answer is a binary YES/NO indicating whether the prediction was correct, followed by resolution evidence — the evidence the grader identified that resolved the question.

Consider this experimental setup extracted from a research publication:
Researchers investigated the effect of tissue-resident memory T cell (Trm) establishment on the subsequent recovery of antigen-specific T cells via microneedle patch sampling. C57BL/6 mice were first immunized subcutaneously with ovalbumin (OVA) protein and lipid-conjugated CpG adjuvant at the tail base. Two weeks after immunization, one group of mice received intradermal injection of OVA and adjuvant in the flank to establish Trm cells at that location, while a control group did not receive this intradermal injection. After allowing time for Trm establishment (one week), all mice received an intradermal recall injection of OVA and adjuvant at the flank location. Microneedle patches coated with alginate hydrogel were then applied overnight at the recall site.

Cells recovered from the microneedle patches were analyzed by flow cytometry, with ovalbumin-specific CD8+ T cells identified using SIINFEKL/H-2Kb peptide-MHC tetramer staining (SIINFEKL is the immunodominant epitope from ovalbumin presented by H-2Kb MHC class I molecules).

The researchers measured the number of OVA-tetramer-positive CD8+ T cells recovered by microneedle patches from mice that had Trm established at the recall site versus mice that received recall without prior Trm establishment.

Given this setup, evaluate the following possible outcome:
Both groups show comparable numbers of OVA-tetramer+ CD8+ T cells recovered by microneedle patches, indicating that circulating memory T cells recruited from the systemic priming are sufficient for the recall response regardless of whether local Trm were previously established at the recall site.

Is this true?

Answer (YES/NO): NO